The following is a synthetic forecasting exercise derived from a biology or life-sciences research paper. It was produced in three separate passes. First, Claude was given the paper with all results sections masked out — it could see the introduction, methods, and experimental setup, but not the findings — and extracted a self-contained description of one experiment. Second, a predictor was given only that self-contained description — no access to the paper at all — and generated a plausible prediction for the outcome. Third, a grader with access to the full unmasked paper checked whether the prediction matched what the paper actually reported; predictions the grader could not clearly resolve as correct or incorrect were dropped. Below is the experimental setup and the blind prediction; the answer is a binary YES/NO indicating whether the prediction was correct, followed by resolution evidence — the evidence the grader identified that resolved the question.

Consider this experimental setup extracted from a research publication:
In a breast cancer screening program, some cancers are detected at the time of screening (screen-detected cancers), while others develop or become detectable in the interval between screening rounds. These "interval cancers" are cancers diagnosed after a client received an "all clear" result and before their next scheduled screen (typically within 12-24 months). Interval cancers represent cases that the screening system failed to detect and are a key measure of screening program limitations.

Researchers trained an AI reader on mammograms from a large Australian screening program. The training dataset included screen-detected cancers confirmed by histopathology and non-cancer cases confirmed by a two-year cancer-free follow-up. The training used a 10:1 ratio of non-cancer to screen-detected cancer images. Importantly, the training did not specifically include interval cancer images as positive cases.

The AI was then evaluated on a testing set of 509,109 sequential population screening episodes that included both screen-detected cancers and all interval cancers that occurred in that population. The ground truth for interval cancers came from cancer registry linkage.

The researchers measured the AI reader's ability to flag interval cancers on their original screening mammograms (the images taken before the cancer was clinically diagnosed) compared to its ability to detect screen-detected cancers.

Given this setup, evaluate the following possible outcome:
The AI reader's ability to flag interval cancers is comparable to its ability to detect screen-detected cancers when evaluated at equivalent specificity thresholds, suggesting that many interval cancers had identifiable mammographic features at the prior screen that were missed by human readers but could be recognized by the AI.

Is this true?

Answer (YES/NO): NO